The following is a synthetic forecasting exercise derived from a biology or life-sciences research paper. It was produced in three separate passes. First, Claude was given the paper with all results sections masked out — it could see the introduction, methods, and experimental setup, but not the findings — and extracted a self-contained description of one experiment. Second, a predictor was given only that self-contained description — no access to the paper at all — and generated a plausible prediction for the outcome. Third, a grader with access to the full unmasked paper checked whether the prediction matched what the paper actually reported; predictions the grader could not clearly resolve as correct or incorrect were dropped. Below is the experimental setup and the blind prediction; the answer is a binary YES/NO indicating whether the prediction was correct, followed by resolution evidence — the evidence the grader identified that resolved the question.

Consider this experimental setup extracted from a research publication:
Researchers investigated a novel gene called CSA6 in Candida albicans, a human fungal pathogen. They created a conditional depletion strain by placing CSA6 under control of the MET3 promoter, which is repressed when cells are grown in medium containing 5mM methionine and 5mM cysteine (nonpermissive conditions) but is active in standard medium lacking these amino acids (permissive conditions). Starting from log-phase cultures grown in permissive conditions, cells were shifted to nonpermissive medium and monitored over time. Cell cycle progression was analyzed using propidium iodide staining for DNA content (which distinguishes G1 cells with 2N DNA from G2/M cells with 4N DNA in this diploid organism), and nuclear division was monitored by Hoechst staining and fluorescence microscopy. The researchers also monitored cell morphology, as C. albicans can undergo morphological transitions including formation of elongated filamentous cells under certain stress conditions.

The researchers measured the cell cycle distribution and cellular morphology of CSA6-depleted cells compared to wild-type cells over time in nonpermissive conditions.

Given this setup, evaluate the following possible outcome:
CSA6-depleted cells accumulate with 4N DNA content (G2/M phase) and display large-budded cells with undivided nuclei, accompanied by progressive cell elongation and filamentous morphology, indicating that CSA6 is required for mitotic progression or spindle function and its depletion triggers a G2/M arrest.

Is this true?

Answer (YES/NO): NO